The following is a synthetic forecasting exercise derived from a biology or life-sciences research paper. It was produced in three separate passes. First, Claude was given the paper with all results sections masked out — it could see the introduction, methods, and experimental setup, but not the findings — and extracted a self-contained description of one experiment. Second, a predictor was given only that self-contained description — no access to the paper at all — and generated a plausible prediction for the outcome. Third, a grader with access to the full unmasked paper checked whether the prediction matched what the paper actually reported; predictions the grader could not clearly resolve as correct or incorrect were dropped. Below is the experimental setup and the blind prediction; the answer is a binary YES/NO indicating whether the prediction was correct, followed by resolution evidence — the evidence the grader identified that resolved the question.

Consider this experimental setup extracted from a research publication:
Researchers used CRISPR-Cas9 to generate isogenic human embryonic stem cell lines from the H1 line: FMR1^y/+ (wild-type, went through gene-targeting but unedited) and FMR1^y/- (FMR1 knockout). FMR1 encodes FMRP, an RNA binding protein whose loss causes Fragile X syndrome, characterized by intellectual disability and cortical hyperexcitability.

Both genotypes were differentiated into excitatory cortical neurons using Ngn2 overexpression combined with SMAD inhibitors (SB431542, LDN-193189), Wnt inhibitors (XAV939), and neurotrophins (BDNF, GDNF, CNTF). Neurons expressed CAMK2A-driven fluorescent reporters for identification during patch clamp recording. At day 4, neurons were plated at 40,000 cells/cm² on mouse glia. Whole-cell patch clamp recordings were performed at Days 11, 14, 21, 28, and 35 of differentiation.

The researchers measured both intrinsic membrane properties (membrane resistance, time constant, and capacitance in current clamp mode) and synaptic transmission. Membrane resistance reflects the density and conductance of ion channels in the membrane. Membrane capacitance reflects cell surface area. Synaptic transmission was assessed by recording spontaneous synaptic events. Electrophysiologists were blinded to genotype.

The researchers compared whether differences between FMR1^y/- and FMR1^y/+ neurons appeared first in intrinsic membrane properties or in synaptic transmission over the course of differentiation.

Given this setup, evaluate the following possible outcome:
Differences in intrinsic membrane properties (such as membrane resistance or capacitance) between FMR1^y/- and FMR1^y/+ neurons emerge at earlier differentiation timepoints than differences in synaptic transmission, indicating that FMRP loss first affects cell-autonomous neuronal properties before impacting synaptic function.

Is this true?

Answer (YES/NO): YES